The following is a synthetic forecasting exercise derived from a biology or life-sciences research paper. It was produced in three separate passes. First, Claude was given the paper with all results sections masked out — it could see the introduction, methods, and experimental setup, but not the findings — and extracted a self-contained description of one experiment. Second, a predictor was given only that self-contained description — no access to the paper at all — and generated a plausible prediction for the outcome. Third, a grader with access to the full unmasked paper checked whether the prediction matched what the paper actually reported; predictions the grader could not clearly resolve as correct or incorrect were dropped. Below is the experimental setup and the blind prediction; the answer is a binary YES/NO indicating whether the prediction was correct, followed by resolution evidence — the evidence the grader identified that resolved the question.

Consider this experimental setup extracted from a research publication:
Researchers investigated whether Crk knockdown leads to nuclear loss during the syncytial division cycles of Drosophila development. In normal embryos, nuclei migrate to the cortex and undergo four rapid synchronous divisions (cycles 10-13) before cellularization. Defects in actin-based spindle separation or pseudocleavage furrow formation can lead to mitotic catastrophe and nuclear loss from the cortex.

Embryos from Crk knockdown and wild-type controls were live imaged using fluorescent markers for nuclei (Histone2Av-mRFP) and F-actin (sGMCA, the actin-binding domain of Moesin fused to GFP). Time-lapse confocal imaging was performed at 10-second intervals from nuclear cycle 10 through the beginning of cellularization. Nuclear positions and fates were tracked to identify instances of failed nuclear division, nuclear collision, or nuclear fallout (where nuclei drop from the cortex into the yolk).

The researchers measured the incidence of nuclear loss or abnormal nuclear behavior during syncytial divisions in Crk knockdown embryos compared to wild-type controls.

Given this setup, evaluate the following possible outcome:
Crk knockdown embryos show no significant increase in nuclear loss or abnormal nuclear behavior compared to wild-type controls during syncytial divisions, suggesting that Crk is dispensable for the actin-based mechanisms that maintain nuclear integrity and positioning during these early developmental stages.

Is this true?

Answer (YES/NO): NO